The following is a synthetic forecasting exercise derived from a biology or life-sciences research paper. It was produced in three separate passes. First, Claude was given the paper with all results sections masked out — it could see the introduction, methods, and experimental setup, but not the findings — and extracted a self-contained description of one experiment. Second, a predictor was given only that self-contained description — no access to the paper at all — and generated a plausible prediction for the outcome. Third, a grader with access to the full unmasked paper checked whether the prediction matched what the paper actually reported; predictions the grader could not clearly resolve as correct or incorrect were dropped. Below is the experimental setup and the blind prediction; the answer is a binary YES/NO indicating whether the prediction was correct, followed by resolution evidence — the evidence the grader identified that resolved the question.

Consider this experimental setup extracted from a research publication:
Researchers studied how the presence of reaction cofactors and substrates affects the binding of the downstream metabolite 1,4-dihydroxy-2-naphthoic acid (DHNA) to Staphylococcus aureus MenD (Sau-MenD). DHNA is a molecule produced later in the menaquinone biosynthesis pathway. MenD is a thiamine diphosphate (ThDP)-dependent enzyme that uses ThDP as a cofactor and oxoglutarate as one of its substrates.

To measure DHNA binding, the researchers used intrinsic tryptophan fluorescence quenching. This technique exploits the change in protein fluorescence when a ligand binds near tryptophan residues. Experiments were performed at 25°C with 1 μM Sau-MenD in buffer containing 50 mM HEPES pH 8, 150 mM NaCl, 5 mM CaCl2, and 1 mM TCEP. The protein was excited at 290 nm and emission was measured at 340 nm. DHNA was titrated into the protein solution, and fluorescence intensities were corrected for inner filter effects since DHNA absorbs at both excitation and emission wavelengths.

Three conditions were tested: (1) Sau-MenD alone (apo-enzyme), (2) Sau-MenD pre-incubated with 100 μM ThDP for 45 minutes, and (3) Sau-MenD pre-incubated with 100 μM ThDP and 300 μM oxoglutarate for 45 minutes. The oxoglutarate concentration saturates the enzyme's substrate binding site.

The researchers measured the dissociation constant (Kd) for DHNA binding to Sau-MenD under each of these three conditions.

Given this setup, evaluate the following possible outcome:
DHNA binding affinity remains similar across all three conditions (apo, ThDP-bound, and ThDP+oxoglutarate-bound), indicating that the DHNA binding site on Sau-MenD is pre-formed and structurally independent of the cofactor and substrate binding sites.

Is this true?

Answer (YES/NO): NO